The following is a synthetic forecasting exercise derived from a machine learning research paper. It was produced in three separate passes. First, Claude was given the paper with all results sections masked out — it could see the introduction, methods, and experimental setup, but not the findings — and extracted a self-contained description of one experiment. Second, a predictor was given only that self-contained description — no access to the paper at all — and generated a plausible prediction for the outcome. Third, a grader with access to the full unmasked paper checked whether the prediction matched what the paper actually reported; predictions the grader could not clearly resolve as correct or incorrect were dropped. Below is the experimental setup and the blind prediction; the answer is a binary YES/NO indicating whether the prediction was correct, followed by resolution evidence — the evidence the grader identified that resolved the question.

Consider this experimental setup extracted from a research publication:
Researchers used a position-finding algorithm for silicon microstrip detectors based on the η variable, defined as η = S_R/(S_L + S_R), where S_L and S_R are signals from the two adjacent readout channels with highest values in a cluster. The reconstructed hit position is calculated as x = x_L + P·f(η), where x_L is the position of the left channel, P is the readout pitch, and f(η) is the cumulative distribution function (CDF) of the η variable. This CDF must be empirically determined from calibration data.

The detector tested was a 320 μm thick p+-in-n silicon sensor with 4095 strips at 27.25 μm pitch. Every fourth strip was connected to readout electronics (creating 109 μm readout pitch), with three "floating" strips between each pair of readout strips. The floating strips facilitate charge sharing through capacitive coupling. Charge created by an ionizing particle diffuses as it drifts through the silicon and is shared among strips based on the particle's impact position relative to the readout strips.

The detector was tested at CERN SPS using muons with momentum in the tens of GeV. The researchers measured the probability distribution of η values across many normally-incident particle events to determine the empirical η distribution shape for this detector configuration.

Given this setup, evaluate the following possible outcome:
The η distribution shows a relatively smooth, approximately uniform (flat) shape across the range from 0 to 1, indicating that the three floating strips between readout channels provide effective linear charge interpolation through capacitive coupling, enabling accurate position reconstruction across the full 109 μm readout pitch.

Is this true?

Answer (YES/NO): NO